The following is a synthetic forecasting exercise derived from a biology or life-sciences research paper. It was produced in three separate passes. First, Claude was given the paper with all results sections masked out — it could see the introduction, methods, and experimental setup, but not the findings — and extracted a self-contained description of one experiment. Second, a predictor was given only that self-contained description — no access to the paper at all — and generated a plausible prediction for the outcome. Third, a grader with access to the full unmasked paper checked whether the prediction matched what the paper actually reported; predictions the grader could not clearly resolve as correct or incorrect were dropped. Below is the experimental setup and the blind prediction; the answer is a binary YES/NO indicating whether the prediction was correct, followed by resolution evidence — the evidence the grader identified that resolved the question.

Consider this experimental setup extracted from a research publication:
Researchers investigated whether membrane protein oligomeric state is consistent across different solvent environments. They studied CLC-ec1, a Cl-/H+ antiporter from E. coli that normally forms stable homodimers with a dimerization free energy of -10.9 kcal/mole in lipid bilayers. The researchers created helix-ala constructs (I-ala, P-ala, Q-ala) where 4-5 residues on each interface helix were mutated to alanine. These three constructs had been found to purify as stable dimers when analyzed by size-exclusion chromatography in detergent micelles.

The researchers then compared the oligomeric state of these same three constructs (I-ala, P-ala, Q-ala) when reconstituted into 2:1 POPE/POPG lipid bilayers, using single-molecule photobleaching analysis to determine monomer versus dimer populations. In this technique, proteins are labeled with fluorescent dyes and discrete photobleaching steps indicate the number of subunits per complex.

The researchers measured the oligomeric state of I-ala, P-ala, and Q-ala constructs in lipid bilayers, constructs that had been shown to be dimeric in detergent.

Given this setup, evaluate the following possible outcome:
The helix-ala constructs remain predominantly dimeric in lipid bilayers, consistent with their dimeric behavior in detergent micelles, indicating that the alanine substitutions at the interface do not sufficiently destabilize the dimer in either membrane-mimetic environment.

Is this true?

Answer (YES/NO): NO